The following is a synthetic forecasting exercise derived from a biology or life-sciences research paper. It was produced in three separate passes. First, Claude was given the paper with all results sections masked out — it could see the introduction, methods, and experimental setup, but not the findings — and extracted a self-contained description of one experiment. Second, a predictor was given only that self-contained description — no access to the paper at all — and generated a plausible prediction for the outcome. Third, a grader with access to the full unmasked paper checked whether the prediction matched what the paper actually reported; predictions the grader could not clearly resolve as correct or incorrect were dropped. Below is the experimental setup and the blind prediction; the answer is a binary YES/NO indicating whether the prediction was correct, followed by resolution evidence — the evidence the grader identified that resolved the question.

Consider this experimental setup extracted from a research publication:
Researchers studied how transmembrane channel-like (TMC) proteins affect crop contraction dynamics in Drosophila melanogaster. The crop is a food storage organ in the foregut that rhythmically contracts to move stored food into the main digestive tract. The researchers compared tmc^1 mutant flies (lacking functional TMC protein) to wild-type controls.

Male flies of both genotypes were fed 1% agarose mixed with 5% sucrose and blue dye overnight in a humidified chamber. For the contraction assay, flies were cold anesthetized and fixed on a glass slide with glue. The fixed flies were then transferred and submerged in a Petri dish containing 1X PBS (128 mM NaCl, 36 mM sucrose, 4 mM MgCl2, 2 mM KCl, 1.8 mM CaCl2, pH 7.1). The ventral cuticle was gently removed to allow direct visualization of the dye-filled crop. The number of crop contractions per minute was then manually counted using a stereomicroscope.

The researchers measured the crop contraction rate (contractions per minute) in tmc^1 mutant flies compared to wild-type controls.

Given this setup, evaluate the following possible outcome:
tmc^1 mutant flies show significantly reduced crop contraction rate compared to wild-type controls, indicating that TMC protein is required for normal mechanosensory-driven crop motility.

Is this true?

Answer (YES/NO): NO